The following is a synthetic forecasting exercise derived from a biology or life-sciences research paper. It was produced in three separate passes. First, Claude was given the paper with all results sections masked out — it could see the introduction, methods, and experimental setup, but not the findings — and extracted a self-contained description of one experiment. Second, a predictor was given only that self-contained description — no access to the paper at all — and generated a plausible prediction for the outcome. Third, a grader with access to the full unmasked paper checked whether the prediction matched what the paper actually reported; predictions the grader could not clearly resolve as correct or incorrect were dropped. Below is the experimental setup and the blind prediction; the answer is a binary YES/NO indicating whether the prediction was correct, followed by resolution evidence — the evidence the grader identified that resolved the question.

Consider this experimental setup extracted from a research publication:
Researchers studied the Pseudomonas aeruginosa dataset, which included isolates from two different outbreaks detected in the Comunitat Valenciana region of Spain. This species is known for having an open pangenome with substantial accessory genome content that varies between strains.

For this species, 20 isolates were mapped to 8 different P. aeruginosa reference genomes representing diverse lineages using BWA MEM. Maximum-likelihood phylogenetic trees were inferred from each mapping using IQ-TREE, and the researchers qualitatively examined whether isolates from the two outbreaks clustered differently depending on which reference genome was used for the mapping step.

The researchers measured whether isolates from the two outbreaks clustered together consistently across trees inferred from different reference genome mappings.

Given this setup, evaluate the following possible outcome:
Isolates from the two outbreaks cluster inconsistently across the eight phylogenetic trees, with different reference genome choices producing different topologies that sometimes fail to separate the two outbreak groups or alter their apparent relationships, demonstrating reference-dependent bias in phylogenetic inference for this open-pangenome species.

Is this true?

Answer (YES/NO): YES